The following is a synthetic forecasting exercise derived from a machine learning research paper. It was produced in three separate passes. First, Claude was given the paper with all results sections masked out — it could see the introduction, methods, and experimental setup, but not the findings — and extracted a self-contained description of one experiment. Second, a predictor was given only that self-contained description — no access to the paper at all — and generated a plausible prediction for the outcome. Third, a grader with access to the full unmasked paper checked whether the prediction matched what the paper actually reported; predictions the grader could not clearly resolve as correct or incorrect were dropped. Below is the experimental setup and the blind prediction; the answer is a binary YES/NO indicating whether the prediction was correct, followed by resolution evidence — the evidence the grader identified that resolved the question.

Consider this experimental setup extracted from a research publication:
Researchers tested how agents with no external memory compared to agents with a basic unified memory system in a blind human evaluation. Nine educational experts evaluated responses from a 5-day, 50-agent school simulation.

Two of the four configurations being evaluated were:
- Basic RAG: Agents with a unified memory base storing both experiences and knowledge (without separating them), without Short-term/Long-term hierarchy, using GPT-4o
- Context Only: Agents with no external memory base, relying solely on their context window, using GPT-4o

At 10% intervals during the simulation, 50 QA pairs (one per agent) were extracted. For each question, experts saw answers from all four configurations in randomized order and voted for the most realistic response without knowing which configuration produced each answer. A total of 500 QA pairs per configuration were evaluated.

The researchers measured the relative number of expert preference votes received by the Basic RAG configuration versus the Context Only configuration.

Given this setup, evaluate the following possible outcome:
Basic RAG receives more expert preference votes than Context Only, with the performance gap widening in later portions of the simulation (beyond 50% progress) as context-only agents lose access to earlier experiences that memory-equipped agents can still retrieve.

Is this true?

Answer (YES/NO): NO